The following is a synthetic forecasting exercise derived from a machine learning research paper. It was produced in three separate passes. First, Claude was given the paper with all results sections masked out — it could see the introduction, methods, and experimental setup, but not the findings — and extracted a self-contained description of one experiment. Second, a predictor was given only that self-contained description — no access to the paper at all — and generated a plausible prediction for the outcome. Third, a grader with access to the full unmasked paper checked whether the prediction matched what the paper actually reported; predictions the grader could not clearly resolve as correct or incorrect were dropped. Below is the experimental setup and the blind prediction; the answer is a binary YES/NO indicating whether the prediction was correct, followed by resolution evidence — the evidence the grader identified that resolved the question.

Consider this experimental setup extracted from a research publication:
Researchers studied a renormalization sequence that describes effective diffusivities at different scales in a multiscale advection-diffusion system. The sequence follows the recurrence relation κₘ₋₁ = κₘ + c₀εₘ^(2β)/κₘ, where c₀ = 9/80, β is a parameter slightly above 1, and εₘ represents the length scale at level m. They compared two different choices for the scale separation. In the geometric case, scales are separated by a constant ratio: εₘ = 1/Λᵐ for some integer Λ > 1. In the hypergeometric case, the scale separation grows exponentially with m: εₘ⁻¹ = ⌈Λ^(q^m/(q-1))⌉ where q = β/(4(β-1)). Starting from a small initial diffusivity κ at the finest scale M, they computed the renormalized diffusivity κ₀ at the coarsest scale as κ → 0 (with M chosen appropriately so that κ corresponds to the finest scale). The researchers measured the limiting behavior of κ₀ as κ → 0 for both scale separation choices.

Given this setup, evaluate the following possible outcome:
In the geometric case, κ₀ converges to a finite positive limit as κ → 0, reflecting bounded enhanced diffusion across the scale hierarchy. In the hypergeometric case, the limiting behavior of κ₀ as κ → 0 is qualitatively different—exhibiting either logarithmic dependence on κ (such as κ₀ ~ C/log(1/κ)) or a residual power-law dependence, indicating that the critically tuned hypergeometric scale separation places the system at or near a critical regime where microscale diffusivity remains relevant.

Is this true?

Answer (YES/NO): NO